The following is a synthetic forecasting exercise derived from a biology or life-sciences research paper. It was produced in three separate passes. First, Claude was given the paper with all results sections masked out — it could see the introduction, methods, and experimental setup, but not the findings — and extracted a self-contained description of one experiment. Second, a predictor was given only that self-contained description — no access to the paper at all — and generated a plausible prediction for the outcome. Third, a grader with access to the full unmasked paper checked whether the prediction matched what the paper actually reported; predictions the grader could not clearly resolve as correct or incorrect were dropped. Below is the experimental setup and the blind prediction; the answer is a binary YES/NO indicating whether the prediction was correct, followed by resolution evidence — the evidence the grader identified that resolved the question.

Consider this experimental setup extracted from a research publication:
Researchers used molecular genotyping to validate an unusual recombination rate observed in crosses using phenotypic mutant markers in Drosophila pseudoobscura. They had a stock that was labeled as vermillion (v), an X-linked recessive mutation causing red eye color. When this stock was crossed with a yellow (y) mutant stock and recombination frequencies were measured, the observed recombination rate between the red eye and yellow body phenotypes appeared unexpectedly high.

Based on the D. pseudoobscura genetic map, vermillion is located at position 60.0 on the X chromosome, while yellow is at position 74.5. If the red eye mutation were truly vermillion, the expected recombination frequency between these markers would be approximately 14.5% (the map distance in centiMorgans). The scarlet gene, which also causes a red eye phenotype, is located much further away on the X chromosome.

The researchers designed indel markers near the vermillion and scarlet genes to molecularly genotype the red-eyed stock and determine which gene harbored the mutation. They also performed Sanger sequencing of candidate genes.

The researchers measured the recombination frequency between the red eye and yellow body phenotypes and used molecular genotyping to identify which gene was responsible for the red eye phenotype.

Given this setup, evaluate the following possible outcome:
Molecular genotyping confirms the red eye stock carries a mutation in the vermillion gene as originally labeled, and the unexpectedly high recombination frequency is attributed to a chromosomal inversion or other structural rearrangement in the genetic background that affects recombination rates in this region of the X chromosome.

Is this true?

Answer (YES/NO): NO